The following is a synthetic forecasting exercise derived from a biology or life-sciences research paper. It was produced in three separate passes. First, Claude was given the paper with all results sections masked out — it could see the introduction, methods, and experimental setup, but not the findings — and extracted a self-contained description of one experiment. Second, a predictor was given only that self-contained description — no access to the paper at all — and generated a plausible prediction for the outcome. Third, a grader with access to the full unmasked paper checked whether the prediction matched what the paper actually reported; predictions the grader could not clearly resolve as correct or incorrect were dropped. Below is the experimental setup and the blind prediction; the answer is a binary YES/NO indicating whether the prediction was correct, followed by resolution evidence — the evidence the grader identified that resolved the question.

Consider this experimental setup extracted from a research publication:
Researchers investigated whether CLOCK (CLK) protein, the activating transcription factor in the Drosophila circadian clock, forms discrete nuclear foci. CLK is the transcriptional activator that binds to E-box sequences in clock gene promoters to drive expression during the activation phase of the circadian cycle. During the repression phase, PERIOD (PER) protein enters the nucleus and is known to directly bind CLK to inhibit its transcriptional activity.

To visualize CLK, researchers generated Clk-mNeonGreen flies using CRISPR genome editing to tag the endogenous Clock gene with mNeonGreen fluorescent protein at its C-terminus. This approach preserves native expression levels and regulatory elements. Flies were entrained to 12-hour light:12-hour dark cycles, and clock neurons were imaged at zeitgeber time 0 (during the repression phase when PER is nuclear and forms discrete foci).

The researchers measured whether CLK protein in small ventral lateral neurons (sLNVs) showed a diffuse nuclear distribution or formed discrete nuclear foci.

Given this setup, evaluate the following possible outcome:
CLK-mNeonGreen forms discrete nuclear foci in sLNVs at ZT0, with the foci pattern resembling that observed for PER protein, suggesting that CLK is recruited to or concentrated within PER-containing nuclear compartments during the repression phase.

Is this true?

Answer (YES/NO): YES